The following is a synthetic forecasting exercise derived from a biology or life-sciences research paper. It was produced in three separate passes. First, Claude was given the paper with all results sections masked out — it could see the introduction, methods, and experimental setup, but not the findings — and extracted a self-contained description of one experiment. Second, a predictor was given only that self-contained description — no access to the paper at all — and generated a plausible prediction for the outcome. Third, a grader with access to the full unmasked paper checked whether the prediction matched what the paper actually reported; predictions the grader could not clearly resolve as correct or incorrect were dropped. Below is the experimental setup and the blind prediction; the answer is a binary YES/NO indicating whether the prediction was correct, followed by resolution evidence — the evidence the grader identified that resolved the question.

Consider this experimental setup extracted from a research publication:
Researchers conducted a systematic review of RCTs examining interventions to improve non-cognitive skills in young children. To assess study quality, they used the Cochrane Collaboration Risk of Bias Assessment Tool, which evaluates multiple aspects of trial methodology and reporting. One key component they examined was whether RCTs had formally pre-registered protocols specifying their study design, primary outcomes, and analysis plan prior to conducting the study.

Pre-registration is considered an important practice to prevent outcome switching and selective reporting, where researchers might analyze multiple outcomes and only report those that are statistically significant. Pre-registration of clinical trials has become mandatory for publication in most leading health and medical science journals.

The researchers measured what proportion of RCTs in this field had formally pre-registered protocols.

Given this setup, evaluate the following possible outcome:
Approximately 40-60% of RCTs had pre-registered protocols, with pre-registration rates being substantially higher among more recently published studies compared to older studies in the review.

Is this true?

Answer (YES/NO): NO